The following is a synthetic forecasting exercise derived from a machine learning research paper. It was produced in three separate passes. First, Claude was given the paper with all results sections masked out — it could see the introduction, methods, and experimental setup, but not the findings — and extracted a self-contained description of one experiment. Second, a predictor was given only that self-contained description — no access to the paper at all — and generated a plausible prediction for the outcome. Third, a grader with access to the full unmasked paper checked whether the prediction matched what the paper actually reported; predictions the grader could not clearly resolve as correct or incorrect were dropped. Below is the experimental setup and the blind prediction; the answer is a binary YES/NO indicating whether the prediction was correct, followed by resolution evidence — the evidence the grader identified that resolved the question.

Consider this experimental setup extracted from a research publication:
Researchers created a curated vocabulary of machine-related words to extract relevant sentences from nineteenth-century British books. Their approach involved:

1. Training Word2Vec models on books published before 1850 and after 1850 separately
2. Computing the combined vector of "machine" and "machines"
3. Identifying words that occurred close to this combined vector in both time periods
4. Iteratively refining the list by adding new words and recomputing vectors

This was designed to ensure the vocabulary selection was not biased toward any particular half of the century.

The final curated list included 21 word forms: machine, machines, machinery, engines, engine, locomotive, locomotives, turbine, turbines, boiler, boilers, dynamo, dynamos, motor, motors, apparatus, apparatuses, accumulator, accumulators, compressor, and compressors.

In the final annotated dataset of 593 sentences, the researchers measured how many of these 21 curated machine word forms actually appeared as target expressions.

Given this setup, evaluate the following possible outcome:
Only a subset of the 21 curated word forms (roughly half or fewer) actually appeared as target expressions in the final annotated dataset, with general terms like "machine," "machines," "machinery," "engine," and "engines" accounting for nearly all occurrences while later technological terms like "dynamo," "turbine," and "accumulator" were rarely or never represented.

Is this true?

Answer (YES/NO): NO